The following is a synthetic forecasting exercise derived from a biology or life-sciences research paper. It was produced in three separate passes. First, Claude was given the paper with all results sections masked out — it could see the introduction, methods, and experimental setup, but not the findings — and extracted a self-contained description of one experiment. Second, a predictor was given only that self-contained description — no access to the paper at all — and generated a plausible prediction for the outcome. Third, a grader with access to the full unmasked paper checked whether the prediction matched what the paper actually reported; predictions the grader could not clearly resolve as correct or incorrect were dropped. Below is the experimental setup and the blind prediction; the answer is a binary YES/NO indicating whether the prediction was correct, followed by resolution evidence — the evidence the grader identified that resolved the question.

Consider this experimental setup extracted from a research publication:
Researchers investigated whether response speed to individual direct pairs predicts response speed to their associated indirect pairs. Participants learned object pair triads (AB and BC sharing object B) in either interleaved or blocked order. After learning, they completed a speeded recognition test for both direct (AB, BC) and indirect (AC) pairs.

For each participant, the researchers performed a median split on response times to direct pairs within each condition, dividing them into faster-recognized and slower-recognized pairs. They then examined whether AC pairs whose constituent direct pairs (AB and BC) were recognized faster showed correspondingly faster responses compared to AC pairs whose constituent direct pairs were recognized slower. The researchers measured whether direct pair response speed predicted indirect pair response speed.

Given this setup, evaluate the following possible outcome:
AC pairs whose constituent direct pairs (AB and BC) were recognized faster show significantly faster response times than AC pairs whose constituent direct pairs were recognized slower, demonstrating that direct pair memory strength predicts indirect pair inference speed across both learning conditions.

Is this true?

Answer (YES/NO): NO